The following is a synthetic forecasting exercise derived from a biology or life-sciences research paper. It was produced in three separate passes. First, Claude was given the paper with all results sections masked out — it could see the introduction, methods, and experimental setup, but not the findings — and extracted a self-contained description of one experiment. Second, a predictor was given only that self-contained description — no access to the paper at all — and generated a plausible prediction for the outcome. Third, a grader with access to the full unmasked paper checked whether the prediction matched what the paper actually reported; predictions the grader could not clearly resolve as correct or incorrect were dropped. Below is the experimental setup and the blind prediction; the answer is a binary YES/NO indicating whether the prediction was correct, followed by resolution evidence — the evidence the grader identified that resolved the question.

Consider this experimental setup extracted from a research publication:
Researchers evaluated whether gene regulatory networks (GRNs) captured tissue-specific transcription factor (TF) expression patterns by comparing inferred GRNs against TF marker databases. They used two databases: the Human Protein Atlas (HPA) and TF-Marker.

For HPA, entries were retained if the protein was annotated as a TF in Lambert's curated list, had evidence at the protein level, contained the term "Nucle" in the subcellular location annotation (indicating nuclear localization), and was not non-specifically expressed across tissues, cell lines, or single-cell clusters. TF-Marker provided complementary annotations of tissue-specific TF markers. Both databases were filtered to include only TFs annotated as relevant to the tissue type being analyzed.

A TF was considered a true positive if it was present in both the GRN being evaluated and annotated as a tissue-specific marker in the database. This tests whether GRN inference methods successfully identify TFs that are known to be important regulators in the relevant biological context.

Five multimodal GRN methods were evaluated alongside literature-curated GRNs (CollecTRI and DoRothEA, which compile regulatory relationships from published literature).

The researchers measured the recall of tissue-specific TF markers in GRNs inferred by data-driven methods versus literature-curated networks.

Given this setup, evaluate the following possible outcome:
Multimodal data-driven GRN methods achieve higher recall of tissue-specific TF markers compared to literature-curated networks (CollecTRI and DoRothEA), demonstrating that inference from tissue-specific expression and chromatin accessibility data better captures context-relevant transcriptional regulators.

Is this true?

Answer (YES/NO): NO